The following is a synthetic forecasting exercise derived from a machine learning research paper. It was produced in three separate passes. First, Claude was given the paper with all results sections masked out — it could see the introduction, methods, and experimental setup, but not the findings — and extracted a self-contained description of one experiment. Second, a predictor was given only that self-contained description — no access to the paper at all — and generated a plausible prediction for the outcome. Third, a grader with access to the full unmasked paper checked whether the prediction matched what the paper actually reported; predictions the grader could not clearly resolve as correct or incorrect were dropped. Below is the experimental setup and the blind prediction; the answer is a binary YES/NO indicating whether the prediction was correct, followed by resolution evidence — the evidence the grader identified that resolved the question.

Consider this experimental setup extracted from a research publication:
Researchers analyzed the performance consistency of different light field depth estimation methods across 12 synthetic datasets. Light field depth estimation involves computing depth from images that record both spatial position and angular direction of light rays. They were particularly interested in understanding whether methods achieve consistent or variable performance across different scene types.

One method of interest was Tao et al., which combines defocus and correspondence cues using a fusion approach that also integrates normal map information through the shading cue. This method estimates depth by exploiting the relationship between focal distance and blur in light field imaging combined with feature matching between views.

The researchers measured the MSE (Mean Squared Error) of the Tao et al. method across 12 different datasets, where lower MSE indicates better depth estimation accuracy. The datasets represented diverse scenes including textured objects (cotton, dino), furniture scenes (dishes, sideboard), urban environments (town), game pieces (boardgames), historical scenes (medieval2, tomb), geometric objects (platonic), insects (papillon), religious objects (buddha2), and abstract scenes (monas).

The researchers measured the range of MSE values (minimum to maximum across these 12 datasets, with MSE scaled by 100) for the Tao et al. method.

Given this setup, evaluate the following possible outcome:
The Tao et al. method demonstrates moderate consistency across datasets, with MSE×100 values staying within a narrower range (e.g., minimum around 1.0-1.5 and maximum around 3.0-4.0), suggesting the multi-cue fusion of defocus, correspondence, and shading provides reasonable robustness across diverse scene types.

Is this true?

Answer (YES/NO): NO